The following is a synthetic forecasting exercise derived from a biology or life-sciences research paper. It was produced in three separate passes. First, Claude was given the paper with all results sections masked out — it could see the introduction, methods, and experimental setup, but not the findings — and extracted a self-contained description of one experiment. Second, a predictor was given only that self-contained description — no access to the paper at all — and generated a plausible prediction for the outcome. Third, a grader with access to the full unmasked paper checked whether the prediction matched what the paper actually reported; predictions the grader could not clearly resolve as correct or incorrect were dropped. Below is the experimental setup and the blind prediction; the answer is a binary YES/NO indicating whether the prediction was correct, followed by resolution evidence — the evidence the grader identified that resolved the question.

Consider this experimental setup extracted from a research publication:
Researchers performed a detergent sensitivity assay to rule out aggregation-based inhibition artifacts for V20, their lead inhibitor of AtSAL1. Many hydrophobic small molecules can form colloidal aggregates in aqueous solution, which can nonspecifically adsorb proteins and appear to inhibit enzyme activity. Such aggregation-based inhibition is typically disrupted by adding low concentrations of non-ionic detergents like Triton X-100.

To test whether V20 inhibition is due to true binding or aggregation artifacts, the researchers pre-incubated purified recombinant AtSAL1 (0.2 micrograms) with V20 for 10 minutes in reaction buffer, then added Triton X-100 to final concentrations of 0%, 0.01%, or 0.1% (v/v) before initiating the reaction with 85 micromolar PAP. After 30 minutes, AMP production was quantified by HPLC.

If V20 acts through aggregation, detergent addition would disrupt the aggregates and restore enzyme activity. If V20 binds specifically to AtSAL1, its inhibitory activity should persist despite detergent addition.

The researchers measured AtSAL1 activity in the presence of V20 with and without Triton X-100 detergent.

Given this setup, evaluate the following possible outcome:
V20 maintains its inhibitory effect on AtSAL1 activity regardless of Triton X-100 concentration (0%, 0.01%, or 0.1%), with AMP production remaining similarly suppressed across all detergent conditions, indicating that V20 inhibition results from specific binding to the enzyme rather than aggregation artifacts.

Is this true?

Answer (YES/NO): YES